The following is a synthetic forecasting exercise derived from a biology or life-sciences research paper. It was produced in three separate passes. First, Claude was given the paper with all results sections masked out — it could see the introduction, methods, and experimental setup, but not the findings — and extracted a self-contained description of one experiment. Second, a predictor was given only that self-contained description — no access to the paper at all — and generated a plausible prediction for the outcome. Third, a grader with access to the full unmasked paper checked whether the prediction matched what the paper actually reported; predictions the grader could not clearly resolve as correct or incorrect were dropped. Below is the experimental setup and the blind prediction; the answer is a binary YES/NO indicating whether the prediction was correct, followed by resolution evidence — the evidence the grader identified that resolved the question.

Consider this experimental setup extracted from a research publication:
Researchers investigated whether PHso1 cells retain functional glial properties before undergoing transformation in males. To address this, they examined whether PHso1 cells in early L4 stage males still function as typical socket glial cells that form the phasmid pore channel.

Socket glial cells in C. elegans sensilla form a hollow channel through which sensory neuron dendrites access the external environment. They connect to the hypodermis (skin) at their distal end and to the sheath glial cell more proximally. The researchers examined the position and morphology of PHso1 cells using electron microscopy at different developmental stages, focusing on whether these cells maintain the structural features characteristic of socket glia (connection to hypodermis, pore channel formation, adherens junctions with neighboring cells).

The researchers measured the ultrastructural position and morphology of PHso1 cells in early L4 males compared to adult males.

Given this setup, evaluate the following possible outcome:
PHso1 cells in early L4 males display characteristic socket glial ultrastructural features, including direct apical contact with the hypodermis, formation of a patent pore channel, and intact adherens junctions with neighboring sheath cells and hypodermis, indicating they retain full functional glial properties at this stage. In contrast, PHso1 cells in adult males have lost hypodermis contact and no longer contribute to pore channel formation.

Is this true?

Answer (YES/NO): NO